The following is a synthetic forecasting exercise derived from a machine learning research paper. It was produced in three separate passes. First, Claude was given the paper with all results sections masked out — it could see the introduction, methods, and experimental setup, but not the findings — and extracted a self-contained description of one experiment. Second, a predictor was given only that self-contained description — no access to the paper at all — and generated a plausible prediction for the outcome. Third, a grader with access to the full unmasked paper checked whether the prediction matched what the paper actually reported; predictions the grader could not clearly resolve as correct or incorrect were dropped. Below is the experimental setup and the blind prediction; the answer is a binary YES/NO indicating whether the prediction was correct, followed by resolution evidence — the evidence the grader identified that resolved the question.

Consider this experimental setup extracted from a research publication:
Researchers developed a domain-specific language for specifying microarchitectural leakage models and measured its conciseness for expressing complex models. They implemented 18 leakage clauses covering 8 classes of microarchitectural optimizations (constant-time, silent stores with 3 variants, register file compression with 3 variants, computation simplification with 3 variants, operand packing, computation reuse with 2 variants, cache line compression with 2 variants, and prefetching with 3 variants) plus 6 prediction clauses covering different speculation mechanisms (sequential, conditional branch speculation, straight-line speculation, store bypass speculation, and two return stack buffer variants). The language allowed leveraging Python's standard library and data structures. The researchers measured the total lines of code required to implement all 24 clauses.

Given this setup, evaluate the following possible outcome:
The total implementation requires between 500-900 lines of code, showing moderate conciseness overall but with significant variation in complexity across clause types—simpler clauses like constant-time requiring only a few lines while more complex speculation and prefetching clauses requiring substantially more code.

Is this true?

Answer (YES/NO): NO